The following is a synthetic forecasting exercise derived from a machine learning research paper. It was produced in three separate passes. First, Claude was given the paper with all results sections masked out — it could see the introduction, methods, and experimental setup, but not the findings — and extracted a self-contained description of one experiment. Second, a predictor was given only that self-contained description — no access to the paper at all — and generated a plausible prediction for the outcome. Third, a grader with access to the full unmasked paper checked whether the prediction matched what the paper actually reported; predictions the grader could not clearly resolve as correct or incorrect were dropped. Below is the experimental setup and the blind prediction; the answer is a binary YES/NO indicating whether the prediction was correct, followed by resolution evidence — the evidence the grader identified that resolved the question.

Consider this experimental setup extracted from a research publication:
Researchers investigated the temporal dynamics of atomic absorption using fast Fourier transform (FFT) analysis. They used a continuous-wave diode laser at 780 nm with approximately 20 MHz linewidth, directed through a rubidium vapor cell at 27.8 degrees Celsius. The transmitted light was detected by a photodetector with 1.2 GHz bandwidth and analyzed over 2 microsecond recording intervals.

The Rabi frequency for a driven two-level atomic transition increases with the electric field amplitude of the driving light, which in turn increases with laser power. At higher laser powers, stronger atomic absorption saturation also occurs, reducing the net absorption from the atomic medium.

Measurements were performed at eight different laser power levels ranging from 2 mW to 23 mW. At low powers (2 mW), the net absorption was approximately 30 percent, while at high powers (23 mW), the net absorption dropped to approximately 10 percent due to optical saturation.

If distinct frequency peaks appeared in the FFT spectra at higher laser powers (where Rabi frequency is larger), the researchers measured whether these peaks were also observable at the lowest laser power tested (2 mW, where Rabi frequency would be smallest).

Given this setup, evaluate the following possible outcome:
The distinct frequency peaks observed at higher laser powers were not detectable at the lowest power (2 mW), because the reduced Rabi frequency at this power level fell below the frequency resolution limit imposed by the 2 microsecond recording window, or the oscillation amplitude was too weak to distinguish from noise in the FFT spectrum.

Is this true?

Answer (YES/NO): NO